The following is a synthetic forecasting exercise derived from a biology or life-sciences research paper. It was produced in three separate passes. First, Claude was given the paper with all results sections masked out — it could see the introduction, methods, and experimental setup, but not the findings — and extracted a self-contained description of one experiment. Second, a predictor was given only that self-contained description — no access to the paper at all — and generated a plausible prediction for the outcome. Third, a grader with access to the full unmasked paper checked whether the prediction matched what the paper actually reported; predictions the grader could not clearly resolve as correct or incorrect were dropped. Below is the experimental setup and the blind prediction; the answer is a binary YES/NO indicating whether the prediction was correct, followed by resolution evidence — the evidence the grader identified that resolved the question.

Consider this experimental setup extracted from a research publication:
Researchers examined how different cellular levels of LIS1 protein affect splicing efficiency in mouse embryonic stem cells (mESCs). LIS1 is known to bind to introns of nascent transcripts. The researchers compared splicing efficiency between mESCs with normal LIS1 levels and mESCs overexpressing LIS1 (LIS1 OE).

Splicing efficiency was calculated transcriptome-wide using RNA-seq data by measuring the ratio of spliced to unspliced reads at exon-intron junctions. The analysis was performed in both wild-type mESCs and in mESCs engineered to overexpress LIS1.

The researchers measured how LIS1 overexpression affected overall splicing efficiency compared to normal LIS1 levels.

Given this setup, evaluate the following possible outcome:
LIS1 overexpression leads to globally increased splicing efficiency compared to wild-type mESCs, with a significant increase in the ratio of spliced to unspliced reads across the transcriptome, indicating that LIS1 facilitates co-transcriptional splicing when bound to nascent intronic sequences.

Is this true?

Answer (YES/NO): YES